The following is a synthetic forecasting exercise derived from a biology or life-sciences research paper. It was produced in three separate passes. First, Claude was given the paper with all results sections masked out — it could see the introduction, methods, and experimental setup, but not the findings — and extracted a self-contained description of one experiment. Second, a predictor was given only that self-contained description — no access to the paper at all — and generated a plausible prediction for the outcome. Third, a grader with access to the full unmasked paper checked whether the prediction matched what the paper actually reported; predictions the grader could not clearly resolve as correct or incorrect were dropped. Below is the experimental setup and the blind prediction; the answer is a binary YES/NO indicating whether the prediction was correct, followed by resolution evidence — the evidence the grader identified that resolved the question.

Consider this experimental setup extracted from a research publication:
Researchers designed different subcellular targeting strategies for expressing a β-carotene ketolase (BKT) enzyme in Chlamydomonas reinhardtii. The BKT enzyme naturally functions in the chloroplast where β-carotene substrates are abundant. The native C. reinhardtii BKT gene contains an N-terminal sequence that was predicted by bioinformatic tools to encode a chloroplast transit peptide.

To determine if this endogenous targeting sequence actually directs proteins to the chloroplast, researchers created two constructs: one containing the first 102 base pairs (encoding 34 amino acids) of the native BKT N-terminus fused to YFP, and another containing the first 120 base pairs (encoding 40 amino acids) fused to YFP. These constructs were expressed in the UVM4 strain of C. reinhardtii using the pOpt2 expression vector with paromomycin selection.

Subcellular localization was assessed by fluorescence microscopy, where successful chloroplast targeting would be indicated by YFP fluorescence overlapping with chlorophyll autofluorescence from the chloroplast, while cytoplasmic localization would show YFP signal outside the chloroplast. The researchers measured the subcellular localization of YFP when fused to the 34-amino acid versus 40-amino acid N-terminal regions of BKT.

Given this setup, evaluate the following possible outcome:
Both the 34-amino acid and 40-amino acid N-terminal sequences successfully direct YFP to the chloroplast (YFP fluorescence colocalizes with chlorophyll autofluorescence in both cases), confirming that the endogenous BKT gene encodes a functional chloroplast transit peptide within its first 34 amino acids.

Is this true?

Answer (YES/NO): NO